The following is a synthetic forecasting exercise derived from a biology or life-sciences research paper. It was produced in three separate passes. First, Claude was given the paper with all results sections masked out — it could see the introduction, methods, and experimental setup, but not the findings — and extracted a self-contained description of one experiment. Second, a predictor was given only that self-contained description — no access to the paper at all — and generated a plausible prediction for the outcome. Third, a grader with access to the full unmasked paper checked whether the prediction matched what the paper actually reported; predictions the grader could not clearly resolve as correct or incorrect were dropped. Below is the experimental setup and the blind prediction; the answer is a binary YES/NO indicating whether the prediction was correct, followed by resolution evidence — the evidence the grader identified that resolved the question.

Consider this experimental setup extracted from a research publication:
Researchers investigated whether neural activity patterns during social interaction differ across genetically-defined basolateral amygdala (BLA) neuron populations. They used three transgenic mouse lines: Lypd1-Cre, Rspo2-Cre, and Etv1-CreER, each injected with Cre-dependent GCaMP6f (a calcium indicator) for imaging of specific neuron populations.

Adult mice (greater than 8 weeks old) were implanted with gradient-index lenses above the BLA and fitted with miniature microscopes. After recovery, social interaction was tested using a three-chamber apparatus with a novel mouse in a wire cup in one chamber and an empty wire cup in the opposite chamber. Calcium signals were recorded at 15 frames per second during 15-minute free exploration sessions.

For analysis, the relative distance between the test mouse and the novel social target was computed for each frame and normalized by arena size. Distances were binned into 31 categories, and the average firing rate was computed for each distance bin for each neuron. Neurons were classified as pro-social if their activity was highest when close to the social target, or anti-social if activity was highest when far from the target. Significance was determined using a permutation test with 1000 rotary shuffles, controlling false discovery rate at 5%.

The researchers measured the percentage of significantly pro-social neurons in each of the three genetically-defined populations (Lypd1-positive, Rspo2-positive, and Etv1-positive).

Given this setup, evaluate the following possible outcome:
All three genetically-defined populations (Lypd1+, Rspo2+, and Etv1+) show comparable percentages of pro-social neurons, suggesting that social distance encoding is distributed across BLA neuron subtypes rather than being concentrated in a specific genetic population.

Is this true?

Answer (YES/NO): NO